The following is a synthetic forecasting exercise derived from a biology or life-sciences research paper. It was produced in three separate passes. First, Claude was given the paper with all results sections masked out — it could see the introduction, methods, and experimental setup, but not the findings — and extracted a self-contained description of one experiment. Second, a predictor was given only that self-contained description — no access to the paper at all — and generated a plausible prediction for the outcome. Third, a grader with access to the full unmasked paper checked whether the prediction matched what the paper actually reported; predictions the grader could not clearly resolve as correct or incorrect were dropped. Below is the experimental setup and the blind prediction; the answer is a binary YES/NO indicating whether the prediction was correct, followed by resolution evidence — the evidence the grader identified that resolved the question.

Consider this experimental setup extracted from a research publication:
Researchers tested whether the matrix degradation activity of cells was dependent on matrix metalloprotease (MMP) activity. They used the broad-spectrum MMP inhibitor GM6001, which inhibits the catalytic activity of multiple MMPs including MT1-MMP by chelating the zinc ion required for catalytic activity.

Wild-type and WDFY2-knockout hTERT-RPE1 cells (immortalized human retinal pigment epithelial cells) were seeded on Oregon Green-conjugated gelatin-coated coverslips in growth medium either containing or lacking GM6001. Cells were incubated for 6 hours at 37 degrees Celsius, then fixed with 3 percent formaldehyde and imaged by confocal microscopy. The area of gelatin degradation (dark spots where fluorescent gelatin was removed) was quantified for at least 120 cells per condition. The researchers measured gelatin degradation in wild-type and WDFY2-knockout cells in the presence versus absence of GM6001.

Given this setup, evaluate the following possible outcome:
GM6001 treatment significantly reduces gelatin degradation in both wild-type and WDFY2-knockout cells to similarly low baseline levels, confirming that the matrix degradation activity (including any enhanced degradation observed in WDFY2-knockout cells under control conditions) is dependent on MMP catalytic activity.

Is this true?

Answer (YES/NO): YES